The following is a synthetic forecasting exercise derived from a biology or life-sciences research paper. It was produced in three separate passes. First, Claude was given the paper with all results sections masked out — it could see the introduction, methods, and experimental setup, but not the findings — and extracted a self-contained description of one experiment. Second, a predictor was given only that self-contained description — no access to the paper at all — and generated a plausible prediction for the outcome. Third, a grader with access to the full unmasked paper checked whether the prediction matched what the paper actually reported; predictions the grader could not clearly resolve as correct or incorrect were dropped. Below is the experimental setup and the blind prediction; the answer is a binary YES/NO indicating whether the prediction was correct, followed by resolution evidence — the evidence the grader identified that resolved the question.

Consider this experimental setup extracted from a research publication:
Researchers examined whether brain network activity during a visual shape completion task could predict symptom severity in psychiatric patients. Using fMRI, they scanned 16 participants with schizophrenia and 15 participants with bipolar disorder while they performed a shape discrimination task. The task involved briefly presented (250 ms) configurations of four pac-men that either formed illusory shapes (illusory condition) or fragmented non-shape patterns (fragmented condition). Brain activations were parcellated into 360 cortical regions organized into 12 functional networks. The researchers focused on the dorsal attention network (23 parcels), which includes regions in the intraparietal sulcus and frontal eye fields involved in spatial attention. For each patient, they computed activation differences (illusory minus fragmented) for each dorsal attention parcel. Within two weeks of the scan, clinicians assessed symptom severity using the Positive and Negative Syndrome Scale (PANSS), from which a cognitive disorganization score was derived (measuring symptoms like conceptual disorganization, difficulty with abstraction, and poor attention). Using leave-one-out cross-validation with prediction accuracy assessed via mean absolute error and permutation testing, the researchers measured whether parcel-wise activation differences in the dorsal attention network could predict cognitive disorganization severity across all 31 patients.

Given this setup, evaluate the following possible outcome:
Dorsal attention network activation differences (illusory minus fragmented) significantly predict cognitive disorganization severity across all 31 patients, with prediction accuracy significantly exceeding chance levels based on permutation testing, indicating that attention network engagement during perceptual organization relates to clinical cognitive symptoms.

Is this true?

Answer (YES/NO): YES